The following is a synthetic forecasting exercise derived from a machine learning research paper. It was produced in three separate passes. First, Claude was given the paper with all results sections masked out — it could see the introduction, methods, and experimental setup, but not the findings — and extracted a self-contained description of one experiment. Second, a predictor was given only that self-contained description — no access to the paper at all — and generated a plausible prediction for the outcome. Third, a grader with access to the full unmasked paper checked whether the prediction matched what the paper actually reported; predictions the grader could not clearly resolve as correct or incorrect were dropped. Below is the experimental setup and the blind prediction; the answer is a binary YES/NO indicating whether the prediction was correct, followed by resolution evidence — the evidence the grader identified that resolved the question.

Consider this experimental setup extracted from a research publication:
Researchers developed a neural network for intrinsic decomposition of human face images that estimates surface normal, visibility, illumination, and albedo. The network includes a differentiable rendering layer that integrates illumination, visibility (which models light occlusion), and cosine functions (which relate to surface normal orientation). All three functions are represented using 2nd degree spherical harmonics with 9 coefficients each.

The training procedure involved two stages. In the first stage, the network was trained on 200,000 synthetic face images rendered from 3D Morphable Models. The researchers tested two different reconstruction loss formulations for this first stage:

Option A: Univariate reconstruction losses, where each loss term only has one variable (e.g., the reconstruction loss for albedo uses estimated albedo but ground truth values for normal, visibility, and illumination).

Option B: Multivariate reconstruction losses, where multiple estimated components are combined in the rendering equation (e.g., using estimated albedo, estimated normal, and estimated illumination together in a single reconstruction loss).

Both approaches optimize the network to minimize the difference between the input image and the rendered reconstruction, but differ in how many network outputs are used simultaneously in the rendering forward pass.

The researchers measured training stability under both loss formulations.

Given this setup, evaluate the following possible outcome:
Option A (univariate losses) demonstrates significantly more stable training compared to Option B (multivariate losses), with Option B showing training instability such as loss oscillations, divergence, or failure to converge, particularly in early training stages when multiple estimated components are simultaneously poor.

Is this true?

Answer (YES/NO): YES